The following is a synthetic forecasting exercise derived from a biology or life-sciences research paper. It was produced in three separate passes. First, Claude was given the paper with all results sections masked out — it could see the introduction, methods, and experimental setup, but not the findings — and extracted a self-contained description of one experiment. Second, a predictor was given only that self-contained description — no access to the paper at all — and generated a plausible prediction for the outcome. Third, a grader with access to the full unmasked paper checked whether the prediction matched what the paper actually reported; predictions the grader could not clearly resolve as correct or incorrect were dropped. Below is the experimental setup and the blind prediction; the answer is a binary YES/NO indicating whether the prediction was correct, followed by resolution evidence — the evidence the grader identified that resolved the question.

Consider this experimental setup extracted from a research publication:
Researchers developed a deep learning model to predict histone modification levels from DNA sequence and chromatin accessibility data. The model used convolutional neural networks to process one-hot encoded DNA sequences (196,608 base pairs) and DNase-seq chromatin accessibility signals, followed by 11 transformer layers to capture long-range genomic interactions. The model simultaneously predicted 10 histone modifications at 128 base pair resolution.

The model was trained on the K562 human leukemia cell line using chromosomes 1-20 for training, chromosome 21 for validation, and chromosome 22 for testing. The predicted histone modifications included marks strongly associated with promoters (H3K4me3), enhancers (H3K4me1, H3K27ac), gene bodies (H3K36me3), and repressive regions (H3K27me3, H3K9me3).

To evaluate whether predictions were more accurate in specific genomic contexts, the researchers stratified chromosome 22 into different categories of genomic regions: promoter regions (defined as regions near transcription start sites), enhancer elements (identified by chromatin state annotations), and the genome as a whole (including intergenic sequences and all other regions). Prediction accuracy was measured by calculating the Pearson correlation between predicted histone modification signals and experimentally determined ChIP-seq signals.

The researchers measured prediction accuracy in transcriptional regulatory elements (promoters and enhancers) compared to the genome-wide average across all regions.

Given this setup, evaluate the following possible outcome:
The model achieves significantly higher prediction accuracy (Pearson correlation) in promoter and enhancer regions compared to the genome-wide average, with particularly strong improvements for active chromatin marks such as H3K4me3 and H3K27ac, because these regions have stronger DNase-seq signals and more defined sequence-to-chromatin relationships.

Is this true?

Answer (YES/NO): YES